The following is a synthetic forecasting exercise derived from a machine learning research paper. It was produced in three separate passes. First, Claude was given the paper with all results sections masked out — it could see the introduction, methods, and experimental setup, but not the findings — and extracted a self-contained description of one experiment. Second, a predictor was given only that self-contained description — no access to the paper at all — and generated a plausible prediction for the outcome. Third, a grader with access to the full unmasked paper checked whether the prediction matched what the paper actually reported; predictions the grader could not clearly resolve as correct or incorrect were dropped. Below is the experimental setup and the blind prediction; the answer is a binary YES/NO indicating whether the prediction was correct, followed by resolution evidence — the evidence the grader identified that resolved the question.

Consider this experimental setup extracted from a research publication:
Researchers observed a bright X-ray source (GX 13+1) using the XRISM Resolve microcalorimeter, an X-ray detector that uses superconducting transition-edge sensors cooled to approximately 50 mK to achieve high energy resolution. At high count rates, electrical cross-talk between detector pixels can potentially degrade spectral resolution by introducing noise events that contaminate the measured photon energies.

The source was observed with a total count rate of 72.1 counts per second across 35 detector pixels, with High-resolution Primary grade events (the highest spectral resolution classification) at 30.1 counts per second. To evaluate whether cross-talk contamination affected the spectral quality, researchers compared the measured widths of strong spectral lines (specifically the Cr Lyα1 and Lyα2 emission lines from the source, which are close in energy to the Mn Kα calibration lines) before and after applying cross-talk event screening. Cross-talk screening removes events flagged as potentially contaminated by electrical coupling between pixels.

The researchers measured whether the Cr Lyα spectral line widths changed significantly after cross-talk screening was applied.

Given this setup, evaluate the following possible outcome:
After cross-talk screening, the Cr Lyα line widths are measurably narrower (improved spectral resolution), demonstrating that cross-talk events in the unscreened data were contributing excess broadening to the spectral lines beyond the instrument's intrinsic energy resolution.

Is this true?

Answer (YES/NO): NO